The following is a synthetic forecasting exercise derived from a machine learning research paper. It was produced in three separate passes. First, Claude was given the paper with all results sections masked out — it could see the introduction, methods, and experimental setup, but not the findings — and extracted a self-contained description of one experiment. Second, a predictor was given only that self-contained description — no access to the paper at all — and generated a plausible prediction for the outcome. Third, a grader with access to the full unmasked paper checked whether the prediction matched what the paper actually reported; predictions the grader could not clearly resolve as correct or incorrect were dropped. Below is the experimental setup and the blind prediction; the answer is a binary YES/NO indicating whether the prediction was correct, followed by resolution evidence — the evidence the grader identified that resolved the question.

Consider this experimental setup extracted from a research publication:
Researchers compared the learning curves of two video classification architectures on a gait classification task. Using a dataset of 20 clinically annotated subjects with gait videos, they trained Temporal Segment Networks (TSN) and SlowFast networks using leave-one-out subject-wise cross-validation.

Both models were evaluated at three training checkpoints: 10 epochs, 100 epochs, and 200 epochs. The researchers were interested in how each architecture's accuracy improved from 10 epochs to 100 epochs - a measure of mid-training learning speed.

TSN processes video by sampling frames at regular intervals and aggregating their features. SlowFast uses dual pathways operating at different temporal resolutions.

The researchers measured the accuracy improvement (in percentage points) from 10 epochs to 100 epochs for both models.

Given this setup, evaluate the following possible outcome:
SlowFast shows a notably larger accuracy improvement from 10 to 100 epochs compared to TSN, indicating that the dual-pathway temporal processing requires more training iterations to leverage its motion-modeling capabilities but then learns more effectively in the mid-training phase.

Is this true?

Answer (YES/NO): NO